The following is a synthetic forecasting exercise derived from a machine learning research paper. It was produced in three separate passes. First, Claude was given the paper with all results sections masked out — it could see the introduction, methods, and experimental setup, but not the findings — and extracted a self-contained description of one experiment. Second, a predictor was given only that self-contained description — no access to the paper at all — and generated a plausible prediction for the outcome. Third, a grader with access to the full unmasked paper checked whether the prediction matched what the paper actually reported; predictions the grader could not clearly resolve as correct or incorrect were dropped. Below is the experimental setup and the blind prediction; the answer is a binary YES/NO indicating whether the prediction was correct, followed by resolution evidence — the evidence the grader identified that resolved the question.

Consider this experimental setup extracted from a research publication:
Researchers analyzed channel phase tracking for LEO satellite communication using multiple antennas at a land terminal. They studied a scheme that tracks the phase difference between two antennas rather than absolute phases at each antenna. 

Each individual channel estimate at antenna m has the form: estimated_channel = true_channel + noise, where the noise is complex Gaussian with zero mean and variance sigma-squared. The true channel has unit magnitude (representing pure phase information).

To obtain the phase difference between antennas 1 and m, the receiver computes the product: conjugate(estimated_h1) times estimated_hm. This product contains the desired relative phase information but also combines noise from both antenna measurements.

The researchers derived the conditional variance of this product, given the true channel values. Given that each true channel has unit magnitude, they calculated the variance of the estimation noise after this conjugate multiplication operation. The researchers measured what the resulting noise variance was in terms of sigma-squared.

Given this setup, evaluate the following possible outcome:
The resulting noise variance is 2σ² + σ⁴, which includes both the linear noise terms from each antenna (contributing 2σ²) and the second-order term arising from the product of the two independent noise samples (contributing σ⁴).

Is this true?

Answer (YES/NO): YES